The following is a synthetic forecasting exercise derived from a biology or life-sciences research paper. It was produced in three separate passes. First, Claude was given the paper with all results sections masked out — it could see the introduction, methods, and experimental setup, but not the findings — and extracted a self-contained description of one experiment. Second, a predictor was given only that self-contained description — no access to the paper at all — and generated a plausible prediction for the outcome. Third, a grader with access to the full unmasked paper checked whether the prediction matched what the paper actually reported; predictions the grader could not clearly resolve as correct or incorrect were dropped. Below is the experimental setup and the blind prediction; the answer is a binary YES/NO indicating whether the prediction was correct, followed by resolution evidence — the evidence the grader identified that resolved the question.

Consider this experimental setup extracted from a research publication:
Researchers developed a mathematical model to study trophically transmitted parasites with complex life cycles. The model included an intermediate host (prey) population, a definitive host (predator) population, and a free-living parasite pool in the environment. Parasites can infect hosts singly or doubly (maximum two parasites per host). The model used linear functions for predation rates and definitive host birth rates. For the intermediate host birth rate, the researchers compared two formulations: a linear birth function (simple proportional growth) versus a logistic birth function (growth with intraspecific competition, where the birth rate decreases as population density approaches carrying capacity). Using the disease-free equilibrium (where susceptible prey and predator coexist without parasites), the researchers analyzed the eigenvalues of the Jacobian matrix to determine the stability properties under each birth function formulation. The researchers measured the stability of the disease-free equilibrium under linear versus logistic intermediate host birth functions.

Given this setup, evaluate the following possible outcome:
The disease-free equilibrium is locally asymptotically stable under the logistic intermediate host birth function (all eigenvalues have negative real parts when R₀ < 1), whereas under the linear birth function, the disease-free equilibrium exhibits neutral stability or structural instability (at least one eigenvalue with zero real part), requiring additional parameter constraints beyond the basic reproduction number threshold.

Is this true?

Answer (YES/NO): YES